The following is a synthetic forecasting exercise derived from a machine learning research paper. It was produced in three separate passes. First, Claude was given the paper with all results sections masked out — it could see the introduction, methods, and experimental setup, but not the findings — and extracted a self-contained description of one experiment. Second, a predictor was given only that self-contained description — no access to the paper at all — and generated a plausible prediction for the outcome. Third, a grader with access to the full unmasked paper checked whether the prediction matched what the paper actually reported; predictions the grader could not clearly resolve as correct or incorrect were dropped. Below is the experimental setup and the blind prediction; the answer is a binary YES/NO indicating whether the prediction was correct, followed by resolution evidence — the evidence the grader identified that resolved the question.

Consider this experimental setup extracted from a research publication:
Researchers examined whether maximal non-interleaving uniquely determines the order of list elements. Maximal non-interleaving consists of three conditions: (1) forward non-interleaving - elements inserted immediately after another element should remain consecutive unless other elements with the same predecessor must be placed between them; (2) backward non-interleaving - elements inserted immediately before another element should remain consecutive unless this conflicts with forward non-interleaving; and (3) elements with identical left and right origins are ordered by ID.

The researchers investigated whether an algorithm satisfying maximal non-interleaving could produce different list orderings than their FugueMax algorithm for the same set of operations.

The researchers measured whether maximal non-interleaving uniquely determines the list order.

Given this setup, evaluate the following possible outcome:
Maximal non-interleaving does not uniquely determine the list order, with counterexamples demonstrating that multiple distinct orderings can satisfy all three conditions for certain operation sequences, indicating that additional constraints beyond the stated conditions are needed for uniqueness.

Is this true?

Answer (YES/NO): NO